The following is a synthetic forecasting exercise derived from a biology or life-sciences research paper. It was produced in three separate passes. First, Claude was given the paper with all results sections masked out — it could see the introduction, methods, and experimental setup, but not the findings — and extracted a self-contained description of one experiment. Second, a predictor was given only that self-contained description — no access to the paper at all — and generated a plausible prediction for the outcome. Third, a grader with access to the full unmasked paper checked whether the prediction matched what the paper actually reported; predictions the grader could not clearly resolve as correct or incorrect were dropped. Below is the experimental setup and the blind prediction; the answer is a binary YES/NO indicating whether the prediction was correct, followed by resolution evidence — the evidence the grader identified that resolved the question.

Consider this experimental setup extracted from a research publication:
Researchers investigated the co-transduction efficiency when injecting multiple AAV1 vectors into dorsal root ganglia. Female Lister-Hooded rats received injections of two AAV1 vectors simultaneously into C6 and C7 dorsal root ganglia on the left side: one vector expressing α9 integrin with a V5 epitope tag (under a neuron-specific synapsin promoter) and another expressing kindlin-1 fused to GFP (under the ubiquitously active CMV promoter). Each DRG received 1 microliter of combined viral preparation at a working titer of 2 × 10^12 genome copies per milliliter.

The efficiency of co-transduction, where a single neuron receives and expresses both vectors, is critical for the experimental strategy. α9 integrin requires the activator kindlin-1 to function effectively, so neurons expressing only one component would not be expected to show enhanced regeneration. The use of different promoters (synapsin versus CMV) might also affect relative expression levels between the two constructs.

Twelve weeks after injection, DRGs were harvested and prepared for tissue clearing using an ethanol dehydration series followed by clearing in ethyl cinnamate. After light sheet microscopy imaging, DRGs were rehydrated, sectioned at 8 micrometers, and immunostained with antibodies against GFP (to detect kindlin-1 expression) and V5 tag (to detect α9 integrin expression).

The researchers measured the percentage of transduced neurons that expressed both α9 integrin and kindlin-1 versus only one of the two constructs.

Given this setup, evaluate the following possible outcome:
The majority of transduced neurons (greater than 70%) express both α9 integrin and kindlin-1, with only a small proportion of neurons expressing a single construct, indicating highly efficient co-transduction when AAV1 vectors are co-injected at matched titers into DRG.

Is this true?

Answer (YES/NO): NO